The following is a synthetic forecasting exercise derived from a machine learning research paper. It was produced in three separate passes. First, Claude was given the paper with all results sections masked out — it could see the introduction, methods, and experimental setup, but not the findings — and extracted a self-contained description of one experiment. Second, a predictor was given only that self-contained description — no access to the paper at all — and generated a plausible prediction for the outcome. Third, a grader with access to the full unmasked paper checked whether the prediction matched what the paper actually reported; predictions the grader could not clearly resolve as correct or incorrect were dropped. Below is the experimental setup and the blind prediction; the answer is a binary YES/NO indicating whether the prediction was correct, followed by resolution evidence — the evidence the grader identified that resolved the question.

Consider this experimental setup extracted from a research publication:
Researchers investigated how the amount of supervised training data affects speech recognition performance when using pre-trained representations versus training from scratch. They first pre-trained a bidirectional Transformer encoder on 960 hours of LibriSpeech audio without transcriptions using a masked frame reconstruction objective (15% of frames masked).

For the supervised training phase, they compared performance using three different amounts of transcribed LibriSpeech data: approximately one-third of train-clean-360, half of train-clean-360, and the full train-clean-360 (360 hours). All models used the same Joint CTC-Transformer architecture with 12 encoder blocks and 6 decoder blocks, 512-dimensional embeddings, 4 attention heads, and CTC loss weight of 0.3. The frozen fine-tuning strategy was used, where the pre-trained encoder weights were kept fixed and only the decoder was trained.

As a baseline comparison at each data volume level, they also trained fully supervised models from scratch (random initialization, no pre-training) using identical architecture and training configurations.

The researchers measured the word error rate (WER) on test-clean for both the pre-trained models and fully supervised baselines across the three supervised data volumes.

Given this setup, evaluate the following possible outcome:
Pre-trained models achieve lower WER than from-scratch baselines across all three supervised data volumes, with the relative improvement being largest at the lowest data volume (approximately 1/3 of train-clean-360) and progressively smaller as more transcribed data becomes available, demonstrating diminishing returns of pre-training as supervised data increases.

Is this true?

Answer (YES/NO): NO